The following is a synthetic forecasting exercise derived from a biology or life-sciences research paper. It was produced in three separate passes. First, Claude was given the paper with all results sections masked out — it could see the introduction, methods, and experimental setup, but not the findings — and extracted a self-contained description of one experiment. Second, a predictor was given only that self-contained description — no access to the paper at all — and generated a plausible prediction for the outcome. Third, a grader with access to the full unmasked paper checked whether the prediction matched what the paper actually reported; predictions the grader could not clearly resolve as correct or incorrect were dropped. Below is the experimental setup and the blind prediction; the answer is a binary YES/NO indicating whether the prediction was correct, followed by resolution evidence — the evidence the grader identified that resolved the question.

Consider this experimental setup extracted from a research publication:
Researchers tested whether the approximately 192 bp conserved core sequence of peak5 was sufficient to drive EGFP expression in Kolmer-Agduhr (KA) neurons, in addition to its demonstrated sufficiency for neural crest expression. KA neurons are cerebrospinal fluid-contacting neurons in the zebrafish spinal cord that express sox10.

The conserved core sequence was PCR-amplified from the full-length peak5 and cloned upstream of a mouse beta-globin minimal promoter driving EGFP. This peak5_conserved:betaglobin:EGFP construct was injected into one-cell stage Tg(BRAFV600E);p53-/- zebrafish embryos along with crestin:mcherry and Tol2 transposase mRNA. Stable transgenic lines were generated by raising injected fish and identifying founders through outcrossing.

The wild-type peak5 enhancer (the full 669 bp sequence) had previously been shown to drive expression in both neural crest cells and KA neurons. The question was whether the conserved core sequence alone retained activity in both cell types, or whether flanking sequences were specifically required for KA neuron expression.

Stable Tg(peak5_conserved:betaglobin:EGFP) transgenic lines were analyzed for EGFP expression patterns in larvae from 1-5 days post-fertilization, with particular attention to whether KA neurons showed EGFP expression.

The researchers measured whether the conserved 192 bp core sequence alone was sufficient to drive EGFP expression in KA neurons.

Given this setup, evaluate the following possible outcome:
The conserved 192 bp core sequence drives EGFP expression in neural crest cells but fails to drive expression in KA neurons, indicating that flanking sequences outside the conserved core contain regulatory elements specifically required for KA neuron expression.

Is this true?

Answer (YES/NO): YES